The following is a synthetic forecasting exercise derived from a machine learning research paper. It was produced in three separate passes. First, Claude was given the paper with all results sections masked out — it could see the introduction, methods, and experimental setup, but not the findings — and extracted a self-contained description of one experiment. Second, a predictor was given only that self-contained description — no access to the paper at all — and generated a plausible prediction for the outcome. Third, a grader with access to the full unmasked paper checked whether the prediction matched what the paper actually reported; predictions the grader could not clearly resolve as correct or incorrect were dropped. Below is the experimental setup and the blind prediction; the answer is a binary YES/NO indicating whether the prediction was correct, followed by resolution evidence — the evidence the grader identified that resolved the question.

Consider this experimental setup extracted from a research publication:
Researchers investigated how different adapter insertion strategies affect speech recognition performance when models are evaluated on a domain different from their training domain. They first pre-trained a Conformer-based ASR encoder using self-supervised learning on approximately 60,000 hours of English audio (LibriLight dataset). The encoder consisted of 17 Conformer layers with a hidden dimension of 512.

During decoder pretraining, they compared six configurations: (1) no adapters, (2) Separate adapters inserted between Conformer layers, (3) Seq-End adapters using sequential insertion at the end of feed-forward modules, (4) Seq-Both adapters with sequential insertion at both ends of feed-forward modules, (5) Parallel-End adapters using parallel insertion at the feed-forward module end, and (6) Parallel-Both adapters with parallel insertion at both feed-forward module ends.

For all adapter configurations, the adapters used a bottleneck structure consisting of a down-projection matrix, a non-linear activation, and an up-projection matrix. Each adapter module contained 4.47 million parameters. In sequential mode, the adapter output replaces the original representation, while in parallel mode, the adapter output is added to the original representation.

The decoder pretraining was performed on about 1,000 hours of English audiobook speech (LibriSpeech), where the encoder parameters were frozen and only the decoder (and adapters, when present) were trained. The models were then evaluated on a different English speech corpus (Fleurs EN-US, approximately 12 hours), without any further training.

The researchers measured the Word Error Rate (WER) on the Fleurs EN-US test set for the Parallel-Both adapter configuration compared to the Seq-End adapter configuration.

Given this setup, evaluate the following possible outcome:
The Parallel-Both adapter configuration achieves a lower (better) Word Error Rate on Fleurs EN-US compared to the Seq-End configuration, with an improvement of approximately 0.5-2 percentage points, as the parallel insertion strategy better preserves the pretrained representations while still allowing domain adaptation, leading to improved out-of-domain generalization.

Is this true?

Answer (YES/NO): NO